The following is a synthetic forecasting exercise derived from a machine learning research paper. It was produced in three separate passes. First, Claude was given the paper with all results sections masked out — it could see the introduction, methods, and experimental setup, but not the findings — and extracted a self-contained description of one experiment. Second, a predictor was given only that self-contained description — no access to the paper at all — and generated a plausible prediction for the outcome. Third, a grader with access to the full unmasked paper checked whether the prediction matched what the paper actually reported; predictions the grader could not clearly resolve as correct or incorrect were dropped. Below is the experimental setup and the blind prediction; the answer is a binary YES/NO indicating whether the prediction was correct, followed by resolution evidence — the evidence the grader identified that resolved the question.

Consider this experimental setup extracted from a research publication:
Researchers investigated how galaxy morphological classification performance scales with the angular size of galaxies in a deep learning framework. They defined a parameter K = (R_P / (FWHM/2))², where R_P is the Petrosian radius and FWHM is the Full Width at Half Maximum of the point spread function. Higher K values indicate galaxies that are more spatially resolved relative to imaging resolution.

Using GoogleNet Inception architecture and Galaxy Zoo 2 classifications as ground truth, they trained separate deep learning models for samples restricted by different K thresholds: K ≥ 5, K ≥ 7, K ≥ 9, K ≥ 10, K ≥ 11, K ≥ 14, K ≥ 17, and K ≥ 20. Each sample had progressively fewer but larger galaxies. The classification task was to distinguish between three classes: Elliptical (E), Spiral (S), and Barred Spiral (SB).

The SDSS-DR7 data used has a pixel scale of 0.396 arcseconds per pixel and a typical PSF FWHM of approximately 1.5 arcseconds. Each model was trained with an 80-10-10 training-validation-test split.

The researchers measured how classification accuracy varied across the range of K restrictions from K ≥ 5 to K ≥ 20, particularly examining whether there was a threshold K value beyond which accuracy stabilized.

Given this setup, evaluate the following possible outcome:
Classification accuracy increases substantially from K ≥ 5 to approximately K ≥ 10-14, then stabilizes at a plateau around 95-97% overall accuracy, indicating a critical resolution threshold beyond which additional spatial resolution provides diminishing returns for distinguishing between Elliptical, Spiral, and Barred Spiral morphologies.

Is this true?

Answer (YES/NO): NO